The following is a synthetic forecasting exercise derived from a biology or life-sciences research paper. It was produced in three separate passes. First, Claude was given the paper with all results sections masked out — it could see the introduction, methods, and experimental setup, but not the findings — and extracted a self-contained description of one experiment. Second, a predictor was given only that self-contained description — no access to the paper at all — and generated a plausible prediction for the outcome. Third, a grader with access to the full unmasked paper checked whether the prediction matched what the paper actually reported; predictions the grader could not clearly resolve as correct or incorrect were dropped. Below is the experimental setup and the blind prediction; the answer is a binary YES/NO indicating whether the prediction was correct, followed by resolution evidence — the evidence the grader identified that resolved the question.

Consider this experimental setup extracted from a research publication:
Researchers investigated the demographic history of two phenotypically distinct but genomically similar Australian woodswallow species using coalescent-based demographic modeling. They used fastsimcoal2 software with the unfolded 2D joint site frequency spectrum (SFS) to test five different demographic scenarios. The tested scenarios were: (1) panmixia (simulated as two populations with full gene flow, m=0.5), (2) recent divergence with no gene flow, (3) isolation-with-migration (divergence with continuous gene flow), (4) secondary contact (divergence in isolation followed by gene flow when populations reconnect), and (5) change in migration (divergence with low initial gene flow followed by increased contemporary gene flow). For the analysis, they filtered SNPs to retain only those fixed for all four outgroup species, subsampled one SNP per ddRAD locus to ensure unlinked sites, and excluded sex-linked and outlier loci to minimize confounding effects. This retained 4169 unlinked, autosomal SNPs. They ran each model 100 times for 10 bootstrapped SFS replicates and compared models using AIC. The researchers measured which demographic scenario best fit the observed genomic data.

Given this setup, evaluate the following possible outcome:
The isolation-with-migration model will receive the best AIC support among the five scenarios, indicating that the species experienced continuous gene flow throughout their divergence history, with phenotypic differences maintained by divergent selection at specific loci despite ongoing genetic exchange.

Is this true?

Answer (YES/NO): NO